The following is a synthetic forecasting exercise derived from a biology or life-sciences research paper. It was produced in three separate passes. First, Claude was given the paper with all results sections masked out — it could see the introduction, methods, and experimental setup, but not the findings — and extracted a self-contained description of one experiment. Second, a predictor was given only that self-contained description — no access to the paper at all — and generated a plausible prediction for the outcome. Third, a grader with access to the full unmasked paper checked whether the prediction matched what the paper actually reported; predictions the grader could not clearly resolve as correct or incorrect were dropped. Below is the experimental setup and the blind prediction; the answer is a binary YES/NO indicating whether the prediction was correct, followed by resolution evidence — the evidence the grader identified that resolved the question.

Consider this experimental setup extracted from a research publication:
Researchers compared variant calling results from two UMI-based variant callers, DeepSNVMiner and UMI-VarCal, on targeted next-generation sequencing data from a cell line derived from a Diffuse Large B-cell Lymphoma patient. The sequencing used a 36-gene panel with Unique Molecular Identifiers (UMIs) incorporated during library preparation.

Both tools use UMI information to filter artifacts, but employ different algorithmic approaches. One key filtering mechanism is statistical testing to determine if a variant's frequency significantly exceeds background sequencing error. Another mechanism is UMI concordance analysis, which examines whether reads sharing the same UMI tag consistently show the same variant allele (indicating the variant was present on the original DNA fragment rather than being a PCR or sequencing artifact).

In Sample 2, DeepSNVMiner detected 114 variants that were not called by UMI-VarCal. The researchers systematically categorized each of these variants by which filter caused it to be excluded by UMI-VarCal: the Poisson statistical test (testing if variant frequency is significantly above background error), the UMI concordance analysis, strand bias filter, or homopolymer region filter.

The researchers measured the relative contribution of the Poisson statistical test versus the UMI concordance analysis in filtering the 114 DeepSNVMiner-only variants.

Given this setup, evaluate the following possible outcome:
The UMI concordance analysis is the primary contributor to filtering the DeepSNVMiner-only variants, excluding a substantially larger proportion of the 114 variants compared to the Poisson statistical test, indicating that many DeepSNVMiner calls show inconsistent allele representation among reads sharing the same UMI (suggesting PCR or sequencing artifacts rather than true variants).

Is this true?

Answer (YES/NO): NO